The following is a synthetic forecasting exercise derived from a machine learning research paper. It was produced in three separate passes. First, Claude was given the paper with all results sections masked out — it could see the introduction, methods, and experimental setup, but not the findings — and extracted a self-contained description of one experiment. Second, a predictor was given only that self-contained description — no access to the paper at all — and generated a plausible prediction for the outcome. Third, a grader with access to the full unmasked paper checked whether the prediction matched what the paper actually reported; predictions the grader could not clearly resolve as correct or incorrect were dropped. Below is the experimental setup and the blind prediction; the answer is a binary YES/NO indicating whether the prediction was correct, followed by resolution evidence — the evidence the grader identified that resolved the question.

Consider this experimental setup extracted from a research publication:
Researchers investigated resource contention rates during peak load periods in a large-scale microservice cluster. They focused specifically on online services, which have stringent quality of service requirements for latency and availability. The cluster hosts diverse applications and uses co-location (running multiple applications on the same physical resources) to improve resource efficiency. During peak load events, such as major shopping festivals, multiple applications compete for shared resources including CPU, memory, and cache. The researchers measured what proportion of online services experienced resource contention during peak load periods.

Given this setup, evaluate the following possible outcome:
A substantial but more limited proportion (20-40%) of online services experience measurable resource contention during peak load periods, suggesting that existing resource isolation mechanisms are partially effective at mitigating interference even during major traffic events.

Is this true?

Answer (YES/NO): YES